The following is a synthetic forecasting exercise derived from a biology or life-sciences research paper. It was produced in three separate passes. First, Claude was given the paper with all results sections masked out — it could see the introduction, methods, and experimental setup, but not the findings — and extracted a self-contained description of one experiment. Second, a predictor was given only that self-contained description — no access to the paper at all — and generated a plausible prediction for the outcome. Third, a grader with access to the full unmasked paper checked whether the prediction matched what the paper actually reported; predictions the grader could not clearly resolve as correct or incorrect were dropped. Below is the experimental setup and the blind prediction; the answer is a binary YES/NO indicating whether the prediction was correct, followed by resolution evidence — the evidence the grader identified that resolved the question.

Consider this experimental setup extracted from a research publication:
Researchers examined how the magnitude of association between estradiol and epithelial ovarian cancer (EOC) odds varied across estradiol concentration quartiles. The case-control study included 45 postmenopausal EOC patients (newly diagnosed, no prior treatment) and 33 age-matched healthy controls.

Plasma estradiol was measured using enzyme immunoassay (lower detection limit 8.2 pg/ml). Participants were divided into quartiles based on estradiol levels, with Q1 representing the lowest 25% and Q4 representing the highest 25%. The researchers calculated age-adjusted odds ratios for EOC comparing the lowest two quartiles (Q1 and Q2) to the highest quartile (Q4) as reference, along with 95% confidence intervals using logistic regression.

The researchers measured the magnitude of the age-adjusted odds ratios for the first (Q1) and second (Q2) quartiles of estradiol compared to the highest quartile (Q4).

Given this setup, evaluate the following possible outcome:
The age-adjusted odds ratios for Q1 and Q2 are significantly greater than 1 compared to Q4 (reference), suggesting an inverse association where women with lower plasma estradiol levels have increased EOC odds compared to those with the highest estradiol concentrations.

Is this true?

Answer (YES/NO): NO